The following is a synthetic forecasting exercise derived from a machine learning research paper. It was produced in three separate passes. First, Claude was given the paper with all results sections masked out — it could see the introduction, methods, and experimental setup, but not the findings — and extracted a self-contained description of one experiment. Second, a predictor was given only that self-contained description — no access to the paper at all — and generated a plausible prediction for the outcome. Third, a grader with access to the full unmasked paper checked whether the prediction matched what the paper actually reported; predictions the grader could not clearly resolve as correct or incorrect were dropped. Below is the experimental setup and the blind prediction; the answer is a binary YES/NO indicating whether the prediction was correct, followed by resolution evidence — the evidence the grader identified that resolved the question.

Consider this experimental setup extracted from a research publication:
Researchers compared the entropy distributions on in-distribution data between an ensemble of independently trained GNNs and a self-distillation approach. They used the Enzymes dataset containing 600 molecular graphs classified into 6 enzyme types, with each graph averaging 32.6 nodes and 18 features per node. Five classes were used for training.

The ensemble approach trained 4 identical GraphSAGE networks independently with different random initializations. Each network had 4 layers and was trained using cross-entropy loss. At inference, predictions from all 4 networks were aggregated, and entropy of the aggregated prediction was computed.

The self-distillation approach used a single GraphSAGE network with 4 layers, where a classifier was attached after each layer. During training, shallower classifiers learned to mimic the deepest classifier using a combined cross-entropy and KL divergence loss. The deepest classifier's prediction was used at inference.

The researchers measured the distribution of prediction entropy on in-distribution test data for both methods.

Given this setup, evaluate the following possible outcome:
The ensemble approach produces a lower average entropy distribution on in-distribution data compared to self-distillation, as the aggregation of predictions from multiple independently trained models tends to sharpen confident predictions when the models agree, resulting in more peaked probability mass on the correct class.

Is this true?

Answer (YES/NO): NO